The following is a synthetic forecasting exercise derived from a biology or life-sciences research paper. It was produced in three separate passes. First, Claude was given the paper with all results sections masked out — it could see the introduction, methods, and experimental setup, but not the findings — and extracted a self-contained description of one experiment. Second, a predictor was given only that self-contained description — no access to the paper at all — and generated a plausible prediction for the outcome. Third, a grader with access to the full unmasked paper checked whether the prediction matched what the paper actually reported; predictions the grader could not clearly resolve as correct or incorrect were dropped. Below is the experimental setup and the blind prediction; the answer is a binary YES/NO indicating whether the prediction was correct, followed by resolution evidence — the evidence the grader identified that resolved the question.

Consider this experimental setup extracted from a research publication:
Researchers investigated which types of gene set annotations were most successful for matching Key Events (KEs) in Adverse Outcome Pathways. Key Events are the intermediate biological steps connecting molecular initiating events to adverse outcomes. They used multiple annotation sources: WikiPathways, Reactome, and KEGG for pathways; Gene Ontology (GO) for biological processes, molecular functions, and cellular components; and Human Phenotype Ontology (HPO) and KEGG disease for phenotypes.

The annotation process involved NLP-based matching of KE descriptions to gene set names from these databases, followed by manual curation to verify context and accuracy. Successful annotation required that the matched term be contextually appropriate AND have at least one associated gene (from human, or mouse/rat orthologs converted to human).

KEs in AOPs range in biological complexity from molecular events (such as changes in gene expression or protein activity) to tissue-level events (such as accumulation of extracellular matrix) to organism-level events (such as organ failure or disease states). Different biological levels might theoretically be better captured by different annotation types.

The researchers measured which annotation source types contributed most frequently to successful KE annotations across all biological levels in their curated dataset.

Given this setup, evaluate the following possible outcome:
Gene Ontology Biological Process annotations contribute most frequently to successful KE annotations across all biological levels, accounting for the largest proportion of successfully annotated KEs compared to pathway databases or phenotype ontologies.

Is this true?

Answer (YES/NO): YES